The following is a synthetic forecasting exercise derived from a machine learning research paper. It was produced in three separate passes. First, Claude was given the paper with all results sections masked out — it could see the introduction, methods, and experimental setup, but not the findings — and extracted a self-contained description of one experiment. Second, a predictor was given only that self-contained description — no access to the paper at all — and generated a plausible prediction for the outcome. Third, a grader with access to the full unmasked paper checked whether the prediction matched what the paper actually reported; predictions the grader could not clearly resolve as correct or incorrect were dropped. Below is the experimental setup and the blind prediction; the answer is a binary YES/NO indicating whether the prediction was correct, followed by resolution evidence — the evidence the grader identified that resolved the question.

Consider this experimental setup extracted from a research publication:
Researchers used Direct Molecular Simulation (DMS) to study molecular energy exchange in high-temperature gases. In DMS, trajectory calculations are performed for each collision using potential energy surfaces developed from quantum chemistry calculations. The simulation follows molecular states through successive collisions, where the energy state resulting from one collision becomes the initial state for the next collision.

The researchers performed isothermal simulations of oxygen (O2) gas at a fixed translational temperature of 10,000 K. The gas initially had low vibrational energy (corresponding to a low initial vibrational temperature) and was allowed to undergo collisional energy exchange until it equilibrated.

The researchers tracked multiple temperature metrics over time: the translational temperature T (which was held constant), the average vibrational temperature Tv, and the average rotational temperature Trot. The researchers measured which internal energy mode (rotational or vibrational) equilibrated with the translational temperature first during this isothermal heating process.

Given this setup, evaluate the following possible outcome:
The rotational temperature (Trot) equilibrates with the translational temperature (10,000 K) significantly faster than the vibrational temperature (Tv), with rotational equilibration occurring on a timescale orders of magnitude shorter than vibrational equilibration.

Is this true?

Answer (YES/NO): YES